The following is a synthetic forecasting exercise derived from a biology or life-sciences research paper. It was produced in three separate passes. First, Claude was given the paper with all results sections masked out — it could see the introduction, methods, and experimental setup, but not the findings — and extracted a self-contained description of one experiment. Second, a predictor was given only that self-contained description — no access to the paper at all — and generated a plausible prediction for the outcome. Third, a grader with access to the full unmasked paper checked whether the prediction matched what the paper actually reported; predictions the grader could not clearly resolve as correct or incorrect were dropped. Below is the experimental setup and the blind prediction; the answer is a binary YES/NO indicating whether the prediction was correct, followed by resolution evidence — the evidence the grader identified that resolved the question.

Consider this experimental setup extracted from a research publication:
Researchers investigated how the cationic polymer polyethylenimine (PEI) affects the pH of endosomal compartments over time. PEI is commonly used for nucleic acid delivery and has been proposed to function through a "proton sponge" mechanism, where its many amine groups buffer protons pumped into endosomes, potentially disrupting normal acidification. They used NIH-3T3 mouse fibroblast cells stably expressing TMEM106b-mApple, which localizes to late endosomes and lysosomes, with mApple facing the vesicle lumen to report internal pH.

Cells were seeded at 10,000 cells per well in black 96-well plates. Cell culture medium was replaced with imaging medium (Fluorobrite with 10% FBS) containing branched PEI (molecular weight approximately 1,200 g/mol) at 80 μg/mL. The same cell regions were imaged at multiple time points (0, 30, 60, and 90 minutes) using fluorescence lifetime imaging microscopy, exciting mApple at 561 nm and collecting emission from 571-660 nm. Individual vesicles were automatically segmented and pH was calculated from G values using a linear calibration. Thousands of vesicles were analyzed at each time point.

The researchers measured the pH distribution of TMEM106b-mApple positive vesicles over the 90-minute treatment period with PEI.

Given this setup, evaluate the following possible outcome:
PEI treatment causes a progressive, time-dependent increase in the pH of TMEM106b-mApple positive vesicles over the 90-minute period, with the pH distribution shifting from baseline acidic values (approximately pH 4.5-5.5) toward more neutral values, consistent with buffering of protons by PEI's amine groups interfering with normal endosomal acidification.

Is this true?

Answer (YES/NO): NO